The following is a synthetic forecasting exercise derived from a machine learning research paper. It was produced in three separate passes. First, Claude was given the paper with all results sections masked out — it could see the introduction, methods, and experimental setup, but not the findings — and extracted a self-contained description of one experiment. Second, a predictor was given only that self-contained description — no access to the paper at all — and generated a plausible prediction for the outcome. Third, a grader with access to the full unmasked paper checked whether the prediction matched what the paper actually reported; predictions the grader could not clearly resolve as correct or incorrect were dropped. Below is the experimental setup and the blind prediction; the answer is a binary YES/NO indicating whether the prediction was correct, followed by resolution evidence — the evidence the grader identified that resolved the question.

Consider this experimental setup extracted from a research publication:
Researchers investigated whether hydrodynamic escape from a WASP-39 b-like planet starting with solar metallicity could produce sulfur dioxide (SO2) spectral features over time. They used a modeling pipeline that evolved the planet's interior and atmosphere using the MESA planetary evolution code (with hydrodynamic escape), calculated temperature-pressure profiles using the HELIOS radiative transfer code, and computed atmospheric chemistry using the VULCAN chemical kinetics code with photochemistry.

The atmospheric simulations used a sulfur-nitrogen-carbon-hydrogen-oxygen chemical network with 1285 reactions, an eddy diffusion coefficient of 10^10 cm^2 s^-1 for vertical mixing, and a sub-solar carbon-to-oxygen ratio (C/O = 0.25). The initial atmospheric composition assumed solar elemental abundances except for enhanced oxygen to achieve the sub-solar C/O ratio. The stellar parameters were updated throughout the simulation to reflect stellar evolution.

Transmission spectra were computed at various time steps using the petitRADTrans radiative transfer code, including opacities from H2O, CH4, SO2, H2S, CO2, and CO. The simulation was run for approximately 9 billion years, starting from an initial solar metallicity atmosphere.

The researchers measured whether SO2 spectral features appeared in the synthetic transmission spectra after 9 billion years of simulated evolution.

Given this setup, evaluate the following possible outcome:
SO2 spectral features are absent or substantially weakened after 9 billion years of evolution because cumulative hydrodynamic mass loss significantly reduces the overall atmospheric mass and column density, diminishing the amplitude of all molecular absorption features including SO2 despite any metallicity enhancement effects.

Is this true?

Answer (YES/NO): NO